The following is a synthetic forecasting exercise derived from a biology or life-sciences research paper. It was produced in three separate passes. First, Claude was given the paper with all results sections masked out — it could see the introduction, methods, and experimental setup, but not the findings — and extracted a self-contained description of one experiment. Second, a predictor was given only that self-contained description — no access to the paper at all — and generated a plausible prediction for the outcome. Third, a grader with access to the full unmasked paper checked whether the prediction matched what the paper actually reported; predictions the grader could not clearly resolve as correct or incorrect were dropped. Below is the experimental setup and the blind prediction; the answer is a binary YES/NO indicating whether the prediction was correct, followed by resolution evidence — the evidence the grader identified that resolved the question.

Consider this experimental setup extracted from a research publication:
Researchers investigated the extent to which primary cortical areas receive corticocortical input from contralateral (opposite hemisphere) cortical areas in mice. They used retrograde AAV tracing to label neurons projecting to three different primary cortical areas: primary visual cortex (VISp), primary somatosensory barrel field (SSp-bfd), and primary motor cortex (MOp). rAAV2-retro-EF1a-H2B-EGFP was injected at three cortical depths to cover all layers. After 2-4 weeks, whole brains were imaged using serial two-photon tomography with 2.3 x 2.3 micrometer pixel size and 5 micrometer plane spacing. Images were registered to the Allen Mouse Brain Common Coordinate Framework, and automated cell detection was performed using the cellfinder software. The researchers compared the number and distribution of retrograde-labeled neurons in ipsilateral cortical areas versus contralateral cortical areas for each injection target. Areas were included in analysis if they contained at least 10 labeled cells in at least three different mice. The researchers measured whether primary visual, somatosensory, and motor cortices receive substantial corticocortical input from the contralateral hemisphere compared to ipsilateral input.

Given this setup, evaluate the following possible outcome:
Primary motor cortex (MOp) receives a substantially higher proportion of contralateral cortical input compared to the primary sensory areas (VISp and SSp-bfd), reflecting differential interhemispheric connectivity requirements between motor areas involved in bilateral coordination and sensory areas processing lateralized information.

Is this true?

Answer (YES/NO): NO